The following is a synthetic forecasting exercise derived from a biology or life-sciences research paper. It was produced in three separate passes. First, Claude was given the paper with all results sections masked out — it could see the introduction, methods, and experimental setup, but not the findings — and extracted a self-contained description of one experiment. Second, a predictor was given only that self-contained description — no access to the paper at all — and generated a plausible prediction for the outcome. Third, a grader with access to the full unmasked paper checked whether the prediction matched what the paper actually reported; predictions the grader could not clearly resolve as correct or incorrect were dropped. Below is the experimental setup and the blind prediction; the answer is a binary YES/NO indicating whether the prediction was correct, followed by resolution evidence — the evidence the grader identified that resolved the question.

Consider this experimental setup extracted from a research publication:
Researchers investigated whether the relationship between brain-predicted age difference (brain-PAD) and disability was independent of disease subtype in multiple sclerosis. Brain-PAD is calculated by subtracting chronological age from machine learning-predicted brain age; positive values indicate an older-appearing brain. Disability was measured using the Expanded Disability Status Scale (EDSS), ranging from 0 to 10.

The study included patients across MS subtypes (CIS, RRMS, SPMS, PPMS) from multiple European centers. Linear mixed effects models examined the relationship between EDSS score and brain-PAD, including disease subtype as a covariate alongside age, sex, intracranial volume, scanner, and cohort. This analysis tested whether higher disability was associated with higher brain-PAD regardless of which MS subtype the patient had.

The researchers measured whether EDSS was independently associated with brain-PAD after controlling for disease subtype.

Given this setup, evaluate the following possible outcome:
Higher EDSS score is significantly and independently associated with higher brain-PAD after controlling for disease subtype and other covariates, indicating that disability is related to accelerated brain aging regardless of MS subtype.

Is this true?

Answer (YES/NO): YES